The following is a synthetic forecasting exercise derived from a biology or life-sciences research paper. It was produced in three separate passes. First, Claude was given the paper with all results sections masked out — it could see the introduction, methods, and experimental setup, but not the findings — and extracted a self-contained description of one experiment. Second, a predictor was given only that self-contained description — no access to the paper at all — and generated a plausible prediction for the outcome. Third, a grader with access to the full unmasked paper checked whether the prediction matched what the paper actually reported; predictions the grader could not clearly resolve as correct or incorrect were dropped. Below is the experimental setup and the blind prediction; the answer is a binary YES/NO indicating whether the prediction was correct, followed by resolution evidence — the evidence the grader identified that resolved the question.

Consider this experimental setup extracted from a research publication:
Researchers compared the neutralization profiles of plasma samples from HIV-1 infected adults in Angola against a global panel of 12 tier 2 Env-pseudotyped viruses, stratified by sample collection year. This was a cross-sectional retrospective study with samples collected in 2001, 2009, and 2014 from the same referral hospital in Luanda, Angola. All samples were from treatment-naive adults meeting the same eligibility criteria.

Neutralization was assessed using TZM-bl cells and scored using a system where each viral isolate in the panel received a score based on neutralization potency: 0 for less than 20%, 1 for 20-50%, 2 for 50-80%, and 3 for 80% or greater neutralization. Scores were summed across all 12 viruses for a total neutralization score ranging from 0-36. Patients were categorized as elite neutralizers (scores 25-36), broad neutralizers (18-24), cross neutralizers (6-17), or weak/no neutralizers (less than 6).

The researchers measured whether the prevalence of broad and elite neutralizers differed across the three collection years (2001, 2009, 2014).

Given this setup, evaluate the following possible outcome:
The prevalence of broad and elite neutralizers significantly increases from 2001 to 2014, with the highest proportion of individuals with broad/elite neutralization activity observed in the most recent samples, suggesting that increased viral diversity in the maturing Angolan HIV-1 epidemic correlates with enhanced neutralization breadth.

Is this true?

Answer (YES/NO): NO